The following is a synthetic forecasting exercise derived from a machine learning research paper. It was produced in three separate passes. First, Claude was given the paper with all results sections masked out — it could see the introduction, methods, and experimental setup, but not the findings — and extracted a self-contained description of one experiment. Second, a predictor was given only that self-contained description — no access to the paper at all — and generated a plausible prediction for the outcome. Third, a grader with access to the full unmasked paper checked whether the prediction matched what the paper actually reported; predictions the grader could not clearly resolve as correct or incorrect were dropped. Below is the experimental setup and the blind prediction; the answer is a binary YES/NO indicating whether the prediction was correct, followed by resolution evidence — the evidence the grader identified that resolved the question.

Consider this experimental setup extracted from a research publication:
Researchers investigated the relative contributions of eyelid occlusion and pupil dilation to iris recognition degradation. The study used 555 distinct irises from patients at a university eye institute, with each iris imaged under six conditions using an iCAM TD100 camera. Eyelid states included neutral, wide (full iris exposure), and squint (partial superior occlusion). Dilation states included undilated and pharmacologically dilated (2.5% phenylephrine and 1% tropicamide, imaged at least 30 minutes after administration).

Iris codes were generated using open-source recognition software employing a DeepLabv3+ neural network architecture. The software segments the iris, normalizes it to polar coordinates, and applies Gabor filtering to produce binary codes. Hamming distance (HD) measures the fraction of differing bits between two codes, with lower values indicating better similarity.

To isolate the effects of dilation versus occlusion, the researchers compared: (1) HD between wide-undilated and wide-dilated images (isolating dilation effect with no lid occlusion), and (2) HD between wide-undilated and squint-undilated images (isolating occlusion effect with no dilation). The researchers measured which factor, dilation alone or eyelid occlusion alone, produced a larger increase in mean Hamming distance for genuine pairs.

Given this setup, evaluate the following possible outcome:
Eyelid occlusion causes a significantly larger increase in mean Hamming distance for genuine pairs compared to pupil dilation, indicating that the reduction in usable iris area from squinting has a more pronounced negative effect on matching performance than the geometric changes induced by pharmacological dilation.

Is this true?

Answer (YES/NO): NO